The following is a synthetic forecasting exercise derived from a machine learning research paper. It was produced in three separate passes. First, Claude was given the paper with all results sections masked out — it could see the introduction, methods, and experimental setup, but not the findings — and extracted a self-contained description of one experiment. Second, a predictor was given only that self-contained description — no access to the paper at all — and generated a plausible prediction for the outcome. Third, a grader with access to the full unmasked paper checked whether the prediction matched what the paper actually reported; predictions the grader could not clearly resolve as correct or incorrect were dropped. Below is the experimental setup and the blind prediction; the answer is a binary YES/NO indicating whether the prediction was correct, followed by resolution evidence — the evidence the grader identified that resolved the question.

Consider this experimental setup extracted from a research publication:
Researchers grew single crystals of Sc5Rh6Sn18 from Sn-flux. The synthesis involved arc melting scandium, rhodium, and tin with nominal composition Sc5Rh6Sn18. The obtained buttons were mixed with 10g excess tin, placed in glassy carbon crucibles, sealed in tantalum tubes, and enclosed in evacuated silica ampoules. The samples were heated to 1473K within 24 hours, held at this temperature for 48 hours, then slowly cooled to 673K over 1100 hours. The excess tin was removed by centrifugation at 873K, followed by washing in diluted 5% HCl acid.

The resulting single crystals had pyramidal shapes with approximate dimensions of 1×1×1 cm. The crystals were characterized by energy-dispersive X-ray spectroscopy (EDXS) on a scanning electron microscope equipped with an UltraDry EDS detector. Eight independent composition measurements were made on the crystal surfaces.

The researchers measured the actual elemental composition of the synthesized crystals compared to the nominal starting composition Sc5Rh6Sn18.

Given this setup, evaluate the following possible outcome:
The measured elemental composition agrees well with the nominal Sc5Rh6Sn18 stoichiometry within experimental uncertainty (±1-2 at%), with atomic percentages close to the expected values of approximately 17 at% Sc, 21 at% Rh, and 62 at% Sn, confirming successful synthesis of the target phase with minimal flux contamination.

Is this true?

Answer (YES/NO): YES